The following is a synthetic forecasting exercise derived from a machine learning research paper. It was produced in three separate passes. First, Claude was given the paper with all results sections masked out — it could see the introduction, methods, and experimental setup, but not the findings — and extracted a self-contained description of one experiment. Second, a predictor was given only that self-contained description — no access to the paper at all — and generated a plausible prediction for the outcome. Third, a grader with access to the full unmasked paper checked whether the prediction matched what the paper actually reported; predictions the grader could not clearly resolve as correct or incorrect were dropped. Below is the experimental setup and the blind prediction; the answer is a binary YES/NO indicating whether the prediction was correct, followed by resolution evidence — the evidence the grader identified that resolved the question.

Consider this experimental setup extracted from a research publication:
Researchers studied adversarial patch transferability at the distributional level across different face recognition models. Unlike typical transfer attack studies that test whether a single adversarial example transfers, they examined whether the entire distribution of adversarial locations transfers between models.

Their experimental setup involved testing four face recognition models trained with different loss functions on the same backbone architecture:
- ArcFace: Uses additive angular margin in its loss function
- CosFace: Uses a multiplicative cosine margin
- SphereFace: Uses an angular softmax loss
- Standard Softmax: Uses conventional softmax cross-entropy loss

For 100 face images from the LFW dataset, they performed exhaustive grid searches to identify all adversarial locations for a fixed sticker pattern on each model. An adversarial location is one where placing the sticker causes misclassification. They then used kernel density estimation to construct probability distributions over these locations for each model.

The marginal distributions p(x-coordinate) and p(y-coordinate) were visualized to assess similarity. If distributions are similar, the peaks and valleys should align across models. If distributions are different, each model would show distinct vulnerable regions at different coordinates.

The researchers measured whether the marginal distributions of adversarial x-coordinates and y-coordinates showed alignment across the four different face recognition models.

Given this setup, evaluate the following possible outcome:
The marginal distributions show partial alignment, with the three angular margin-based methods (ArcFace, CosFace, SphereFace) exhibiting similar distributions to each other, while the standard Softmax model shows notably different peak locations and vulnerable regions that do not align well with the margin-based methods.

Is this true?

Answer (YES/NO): NO